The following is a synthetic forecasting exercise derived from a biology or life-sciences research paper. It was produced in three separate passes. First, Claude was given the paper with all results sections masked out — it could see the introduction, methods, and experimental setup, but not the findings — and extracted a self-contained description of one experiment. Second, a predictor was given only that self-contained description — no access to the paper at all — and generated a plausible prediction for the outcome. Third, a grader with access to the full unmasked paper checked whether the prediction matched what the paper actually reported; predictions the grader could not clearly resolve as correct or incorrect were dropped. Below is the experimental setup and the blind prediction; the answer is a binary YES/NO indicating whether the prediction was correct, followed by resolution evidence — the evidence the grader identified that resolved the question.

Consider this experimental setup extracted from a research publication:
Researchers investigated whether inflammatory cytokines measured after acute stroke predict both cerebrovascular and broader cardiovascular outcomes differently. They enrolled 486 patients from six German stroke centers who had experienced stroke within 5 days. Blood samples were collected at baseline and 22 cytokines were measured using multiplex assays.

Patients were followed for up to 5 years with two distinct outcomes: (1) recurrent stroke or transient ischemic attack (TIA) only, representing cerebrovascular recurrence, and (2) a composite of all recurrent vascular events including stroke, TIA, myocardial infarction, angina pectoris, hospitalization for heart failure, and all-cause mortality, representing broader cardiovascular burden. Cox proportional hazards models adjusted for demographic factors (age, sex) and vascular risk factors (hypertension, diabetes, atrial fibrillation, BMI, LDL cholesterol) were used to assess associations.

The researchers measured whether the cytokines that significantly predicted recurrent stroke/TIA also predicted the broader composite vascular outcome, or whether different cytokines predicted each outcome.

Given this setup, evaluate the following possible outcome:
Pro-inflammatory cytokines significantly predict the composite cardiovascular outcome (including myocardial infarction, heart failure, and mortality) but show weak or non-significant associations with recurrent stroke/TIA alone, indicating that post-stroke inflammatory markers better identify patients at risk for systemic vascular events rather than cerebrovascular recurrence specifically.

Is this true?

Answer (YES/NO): NO